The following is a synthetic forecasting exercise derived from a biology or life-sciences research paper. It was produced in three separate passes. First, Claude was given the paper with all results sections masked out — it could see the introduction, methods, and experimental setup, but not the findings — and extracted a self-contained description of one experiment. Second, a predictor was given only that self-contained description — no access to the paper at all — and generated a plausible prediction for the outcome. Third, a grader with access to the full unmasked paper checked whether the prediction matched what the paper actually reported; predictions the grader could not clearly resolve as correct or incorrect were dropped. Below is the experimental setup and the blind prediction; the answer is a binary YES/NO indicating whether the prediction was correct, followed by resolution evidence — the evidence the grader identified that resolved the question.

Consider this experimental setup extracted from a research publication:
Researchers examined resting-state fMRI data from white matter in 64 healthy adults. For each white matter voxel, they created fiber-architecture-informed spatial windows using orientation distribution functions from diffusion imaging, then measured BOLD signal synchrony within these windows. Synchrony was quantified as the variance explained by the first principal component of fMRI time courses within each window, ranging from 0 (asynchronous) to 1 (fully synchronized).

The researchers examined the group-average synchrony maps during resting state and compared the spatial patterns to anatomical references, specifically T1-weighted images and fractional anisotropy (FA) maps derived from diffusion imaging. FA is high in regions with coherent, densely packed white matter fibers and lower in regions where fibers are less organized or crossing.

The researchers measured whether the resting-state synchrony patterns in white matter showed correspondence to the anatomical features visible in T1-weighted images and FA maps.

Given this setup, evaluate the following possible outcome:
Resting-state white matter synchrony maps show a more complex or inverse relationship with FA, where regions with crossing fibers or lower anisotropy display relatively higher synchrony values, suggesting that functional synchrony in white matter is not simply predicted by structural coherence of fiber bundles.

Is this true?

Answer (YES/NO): NO